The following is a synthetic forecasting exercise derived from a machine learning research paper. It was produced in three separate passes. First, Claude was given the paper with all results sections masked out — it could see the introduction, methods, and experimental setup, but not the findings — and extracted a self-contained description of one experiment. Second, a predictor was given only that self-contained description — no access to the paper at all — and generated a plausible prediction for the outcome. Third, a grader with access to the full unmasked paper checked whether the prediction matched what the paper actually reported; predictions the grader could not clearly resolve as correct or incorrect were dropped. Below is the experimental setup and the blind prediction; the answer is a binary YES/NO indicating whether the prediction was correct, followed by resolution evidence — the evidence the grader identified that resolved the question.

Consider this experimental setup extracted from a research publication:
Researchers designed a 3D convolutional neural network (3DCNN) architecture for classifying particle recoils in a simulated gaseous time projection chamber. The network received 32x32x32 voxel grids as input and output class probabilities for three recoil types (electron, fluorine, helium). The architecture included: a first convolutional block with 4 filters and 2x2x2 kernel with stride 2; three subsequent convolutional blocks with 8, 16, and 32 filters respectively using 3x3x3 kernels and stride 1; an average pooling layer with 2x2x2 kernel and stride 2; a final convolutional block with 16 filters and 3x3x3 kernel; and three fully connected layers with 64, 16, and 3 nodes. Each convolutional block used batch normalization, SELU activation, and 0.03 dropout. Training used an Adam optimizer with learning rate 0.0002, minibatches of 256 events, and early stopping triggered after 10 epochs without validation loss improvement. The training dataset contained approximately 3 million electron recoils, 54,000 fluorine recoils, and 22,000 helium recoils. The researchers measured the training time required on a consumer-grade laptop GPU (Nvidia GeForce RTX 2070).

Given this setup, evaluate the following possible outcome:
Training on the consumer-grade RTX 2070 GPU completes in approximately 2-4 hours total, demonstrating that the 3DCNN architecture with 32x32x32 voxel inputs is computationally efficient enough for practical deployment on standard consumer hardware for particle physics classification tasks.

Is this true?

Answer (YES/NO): NO